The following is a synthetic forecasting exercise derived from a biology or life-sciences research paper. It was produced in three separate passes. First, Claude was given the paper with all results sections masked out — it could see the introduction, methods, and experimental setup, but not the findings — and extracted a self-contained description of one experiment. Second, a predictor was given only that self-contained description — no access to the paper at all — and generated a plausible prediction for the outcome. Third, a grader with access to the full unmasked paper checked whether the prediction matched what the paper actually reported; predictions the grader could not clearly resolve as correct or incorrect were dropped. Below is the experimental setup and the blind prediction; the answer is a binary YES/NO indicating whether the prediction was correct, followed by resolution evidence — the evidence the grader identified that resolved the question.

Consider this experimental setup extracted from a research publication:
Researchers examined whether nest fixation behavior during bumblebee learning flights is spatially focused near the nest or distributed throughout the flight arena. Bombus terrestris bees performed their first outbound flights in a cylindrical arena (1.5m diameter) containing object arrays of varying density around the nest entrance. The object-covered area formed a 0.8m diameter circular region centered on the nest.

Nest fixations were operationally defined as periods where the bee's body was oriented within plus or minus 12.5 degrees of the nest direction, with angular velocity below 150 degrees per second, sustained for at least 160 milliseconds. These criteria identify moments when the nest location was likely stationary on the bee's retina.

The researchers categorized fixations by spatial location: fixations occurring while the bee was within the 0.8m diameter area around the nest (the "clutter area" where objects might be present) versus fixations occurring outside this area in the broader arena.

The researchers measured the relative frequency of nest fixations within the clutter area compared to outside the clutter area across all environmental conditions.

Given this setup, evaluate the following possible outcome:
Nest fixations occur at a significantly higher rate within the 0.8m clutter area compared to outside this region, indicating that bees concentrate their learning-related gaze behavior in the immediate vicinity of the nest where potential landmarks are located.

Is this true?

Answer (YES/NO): YES